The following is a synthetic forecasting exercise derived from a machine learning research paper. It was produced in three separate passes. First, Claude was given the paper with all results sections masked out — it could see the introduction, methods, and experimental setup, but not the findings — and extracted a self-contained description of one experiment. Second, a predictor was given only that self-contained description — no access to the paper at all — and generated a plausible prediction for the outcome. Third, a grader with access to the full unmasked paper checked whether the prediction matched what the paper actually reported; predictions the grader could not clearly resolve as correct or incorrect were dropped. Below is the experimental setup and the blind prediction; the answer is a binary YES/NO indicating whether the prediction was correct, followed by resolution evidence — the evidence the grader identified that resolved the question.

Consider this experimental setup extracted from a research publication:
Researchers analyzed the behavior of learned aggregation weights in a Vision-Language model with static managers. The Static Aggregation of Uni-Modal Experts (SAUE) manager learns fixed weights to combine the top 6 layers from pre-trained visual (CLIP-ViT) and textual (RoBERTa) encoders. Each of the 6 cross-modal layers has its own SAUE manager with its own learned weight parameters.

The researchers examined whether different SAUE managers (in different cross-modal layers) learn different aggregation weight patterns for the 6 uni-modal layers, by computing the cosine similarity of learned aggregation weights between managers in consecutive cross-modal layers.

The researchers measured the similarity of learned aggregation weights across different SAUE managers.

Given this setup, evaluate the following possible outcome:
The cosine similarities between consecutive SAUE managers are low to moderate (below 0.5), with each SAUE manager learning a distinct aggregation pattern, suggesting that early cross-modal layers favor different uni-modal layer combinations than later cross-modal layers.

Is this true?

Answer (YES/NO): NO